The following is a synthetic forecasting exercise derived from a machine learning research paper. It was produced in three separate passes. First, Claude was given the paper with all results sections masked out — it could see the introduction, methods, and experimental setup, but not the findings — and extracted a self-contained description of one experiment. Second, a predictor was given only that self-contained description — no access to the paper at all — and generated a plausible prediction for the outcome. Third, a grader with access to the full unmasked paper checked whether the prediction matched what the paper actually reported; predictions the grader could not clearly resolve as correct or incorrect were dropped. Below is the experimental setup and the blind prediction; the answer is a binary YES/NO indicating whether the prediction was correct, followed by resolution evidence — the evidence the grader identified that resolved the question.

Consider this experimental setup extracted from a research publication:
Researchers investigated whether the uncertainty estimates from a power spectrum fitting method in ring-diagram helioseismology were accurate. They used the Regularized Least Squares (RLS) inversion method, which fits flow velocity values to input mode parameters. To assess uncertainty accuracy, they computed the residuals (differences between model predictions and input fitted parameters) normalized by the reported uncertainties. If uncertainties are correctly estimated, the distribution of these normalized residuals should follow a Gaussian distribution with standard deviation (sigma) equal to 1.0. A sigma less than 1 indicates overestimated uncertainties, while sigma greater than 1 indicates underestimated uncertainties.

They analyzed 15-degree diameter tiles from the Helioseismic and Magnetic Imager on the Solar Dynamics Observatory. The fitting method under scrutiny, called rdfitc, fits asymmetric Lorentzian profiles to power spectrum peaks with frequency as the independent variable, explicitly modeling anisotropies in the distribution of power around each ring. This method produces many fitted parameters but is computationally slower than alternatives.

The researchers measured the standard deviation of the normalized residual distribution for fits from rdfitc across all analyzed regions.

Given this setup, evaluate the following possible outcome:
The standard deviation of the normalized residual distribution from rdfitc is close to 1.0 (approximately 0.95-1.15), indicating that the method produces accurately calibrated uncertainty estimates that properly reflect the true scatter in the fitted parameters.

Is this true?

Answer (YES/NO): YES